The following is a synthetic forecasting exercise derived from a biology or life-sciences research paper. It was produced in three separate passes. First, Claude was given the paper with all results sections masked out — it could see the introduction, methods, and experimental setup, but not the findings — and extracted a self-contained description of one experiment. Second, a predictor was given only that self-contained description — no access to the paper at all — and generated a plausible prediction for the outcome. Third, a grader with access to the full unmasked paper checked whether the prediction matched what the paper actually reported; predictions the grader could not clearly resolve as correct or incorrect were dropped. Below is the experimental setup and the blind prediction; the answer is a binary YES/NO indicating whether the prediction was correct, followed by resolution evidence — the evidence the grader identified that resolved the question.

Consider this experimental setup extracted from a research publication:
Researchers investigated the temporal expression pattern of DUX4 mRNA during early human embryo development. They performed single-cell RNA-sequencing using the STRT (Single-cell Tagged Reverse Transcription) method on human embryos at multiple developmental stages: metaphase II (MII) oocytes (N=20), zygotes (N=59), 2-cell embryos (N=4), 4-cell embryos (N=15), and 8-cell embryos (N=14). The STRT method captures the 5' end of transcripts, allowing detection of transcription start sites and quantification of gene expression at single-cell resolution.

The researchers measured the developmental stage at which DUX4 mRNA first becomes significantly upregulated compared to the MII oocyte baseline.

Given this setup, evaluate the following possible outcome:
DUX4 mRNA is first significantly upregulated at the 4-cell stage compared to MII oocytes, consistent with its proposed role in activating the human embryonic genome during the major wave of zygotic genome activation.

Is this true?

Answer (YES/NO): NO